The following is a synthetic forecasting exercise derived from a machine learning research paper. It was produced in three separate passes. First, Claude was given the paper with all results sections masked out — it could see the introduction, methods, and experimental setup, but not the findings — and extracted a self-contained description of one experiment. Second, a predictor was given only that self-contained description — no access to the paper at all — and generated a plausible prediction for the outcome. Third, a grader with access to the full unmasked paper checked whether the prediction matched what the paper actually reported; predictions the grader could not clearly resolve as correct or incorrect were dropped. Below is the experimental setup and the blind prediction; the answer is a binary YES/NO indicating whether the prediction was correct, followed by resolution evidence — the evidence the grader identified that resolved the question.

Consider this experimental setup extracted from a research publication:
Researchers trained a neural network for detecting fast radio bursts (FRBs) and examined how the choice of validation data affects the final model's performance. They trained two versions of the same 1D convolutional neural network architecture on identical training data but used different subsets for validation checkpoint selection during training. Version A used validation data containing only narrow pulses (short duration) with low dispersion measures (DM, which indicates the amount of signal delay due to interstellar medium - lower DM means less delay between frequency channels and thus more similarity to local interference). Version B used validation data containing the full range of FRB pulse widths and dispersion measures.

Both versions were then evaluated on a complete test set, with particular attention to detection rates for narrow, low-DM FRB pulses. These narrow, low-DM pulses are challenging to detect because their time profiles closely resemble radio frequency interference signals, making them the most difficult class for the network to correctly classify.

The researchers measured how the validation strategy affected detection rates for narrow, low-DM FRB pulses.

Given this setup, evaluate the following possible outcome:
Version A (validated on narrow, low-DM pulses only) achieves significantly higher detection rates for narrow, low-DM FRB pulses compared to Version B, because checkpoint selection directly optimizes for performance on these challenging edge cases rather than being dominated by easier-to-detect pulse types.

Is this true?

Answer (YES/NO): YES